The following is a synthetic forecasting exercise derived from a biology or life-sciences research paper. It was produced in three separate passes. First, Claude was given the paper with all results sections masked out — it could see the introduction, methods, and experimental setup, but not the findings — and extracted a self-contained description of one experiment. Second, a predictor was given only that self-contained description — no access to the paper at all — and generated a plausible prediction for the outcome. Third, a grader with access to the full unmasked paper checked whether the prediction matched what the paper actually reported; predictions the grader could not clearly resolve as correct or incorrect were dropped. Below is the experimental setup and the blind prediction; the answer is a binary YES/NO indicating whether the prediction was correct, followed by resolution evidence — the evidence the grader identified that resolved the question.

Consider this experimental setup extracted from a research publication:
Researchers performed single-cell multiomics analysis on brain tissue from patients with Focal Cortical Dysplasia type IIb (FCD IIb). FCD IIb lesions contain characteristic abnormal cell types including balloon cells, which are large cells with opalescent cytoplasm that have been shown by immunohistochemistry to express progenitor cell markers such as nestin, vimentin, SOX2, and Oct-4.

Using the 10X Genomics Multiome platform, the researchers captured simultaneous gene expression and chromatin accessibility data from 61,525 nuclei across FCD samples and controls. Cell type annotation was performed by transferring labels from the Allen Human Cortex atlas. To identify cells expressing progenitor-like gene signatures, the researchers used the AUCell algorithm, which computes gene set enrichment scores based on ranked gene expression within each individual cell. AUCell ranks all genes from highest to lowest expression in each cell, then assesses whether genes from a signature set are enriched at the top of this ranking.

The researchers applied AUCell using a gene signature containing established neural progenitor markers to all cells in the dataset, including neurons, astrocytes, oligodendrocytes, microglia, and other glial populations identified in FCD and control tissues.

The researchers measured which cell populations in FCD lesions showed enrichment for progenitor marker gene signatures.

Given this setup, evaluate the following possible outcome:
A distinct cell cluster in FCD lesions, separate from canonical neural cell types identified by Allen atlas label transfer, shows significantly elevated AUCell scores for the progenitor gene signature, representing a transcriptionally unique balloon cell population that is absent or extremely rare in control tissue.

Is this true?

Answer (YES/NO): NO